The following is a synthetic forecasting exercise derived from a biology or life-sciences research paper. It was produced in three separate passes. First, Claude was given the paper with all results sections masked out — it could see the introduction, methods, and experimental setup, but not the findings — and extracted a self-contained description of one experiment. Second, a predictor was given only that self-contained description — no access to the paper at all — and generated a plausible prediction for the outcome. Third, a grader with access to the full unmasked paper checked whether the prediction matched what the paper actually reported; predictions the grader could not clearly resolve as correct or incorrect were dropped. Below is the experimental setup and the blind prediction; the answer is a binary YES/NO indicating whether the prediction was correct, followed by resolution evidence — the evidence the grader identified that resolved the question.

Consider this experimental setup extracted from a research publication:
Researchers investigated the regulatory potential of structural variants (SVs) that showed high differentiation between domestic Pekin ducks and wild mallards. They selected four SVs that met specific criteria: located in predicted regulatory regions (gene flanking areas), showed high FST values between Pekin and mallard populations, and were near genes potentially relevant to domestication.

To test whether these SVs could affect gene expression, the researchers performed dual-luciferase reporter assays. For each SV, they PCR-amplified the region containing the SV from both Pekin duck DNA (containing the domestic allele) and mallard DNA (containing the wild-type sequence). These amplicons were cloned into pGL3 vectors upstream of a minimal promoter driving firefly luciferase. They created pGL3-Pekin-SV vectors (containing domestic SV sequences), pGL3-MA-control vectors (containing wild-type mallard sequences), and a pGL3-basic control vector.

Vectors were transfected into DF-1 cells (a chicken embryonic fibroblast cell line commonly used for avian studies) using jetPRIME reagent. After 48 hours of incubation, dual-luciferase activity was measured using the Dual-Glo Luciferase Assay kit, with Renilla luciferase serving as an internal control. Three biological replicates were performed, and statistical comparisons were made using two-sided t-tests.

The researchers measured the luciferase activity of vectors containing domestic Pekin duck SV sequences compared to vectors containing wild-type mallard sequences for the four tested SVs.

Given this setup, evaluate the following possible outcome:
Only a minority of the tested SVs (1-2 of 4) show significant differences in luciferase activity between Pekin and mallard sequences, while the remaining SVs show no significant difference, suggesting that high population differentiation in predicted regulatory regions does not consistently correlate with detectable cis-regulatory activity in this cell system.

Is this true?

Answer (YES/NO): NO